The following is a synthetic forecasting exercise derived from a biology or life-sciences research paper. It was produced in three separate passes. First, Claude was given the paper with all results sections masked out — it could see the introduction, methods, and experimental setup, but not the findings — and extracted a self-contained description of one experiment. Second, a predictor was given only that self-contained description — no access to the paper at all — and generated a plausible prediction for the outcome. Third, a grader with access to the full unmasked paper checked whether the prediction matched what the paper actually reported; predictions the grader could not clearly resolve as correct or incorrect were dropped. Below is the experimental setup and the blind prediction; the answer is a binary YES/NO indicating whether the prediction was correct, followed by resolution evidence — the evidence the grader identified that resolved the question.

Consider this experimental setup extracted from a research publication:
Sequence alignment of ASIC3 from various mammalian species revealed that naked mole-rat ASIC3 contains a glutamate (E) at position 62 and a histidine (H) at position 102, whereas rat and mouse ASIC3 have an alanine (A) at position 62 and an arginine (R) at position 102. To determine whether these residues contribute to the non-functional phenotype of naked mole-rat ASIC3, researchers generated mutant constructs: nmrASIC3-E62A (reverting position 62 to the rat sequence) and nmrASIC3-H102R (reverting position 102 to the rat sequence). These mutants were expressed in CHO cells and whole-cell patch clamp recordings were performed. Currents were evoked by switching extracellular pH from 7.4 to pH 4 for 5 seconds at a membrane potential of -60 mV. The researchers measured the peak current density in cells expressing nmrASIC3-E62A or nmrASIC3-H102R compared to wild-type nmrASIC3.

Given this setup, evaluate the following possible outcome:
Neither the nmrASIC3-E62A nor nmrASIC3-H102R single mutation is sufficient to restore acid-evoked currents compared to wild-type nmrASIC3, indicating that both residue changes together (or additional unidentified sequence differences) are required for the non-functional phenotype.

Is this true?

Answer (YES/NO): YES